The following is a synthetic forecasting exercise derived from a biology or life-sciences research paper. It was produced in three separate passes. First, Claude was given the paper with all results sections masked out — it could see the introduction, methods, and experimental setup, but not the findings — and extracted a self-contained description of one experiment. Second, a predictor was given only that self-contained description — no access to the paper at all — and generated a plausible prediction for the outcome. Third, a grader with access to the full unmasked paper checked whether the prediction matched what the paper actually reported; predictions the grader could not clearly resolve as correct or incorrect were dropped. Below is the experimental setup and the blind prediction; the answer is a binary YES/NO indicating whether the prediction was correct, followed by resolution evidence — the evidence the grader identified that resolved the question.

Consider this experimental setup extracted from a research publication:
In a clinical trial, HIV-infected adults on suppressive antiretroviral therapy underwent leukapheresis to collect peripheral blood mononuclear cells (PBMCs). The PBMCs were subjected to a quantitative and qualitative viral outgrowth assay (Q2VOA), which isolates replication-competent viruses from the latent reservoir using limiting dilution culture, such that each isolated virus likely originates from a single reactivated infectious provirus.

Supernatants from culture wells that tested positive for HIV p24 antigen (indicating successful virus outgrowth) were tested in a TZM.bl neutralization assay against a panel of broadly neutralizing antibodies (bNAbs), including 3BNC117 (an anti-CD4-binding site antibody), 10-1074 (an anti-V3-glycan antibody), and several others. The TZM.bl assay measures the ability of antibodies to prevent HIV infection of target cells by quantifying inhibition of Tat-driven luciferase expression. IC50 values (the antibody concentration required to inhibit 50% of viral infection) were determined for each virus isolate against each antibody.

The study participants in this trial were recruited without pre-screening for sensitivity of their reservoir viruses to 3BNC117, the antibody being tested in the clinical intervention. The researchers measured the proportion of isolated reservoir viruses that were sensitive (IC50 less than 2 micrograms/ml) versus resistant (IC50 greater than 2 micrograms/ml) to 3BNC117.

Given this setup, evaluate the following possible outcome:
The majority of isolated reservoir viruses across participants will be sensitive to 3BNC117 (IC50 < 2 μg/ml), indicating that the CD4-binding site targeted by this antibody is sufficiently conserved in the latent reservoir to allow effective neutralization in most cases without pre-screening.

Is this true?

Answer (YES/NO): YES